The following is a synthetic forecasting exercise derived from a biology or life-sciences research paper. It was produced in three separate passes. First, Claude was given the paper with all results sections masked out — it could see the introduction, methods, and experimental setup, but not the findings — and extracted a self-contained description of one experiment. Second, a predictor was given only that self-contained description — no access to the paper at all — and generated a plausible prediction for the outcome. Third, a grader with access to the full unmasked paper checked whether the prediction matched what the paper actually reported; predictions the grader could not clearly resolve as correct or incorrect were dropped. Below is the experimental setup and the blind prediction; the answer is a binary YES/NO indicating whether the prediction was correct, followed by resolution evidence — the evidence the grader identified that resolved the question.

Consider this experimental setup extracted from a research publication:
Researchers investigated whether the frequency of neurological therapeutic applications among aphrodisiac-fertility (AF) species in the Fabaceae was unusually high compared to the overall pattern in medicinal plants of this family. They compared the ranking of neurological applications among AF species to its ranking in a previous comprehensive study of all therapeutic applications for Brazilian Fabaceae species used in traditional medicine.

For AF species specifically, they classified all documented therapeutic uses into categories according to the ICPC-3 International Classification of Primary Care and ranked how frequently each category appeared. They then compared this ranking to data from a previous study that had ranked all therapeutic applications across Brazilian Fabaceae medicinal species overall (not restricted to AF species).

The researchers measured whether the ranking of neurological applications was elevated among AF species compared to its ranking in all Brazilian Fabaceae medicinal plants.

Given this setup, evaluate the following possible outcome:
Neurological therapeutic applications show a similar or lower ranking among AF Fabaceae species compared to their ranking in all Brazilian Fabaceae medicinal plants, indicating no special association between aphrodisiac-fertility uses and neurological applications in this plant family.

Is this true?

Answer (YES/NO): NO